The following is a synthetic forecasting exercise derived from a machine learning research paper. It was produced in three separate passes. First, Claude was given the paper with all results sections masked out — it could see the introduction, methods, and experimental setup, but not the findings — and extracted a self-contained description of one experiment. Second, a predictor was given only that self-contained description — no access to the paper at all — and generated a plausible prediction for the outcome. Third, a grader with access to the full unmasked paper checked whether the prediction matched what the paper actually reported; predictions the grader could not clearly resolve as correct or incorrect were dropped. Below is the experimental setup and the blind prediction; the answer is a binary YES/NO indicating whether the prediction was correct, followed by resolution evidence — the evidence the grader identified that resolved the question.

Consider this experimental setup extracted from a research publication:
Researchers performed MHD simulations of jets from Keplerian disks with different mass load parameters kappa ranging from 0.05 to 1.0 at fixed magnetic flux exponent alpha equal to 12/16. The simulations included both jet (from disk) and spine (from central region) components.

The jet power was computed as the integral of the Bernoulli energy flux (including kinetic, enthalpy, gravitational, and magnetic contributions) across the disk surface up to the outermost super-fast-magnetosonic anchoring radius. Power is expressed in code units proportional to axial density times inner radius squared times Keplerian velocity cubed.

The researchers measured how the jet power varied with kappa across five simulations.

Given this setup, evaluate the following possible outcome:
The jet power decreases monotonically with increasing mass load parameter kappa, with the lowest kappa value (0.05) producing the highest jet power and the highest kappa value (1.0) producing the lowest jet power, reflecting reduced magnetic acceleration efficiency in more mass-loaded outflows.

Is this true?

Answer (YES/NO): NO